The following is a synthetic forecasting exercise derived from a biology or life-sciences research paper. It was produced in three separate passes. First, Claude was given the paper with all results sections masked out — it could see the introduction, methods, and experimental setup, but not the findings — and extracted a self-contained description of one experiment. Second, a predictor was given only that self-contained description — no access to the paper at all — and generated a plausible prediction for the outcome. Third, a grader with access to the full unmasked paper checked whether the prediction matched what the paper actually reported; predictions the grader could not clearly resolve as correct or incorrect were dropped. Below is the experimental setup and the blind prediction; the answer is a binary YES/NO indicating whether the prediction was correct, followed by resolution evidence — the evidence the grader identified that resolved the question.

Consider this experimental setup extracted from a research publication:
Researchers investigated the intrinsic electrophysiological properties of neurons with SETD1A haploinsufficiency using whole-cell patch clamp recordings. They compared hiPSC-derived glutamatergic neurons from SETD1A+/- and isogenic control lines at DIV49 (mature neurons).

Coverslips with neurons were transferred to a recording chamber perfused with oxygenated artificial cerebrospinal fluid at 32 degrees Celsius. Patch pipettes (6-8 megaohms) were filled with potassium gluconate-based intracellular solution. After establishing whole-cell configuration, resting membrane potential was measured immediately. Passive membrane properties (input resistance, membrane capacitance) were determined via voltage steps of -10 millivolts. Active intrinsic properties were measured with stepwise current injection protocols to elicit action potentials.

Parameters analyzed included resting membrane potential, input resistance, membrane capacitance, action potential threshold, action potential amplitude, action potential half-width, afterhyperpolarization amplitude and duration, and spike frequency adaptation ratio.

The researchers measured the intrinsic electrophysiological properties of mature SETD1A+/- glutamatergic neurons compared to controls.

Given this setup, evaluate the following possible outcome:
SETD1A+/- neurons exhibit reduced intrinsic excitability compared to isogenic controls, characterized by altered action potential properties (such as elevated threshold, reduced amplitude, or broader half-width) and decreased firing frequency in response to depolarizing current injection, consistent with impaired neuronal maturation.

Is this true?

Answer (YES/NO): NO